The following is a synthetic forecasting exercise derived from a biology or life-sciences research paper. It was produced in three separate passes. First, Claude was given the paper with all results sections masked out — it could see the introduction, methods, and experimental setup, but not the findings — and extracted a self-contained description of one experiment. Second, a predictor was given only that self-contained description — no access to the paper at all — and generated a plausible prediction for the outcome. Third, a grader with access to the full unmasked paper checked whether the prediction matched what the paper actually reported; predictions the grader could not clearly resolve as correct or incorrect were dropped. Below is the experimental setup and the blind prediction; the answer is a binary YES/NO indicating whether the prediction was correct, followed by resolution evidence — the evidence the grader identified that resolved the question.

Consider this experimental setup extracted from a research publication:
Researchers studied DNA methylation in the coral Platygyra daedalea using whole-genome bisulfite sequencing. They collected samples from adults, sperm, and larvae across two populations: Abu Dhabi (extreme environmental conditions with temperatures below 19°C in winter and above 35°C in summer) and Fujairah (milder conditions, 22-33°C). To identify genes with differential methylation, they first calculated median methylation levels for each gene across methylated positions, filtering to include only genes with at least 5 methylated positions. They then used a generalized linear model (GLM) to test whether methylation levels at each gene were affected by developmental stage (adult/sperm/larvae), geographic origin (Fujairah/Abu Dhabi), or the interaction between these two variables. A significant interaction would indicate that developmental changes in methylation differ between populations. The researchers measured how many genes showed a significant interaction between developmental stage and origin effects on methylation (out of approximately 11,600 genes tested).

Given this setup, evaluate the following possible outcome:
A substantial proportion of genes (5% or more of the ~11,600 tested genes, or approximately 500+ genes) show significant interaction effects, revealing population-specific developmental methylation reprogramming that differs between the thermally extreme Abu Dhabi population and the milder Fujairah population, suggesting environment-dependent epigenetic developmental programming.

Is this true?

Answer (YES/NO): NO